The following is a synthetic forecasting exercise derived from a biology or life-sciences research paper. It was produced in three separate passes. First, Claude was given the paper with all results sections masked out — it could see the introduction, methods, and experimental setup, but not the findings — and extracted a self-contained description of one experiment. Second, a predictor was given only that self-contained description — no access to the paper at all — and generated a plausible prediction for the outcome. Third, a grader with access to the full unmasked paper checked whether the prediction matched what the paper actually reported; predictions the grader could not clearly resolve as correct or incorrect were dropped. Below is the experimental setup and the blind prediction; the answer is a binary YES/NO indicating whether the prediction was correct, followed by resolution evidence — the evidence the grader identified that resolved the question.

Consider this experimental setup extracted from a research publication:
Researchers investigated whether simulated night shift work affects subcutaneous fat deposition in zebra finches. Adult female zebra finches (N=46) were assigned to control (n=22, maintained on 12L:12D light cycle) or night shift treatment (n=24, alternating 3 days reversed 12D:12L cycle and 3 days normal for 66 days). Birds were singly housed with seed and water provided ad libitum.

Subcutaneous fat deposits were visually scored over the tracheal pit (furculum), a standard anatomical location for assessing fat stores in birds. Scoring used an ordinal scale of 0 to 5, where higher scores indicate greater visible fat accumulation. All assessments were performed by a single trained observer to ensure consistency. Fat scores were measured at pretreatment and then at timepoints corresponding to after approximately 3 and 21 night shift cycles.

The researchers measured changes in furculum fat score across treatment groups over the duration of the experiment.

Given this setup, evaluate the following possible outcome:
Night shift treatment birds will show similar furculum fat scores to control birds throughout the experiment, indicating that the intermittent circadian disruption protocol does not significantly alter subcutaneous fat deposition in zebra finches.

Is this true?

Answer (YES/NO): YES